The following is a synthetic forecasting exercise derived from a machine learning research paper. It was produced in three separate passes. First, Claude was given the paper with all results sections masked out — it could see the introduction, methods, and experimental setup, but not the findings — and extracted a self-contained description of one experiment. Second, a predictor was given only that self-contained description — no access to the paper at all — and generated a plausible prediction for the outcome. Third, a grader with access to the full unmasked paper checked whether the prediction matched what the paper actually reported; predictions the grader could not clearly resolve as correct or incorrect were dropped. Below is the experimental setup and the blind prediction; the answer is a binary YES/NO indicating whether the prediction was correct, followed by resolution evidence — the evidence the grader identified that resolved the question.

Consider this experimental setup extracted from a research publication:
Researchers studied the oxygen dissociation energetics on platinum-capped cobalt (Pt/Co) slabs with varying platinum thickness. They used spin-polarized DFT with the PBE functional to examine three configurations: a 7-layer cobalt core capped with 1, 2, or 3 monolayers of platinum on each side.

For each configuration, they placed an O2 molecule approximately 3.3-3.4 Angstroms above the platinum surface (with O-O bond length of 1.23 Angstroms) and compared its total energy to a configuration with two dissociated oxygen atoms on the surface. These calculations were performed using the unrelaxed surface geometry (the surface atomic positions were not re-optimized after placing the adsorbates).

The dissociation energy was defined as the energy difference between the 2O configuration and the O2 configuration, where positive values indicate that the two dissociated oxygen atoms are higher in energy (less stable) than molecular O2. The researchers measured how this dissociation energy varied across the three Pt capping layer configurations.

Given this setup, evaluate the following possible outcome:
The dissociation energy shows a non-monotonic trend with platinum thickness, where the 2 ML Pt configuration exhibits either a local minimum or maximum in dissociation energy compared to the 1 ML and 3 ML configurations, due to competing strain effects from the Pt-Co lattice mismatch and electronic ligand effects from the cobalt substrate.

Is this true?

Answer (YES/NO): YES